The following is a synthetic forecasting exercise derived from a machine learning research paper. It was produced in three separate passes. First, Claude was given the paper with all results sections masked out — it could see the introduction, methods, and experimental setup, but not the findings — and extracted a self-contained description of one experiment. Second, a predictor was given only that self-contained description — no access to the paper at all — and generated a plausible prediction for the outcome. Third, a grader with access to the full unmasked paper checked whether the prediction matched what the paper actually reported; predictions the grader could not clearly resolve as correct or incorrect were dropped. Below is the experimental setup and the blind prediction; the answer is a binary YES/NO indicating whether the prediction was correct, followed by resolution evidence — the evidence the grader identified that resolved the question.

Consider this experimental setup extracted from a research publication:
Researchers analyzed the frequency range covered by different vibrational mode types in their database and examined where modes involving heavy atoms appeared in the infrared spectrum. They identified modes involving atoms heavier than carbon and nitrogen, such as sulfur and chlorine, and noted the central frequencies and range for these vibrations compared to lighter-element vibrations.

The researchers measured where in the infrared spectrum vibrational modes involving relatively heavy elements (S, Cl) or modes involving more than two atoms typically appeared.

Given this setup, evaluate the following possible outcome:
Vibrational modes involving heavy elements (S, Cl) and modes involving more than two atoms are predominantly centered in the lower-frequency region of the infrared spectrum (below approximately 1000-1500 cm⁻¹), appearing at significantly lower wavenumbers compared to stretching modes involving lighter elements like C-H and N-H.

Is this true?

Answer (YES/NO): YES